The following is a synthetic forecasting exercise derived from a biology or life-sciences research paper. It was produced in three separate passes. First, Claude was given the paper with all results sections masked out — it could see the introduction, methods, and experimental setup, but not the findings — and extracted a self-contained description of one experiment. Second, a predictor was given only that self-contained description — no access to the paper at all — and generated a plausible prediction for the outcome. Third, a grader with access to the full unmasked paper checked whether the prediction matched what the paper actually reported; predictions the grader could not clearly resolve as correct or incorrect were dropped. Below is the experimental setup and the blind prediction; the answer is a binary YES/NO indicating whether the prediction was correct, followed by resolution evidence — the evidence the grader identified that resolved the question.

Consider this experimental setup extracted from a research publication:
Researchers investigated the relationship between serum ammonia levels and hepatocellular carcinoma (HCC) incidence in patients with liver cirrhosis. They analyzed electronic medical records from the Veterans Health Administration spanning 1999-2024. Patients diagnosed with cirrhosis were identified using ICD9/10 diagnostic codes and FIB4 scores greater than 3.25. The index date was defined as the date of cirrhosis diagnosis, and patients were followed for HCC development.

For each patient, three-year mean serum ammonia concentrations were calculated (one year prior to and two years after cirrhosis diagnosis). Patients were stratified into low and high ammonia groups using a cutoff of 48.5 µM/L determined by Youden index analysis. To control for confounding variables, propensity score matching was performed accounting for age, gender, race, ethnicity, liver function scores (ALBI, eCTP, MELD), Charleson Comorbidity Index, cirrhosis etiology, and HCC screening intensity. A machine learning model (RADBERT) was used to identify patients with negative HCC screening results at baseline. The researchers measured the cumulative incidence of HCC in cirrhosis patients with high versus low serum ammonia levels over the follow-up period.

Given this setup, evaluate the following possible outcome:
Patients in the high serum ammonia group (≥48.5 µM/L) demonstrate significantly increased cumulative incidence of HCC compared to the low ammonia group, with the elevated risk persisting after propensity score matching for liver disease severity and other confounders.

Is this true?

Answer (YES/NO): YES